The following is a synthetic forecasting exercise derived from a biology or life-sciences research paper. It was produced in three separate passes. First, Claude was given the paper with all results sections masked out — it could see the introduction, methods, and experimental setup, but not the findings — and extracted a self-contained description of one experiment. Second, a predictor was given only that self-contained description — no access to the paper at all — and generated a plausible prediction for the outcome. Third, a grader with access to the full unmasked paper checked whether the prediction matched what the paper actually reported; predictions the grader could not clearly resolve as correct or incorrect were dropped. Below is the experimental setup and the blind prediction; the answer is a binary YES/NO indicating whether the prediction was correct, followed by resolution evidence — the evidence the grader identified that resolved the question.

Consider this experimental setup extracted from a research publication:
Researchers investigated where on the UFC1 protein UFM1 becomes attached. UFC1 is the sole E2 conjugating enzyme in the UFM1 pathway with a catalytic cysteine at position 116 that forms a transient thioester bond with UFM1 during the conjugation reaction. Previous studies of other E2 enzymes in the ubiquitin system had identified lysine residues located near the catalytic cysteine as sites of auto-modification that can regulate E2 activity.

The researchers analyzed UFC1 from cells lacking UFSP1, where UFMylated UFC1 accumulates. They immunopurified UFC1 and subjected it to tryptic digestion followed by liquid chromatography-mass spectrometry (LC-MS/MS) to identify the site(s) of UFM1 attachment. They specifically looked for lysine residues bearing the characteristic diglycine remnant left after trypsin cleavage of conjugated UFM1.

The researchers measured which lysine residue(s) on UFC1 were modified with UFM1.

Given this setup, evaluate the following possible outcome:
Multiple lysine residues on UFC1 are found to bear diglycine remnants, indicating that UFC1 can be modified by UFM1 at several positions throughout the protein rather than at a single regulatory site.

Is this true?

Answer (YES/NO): NO